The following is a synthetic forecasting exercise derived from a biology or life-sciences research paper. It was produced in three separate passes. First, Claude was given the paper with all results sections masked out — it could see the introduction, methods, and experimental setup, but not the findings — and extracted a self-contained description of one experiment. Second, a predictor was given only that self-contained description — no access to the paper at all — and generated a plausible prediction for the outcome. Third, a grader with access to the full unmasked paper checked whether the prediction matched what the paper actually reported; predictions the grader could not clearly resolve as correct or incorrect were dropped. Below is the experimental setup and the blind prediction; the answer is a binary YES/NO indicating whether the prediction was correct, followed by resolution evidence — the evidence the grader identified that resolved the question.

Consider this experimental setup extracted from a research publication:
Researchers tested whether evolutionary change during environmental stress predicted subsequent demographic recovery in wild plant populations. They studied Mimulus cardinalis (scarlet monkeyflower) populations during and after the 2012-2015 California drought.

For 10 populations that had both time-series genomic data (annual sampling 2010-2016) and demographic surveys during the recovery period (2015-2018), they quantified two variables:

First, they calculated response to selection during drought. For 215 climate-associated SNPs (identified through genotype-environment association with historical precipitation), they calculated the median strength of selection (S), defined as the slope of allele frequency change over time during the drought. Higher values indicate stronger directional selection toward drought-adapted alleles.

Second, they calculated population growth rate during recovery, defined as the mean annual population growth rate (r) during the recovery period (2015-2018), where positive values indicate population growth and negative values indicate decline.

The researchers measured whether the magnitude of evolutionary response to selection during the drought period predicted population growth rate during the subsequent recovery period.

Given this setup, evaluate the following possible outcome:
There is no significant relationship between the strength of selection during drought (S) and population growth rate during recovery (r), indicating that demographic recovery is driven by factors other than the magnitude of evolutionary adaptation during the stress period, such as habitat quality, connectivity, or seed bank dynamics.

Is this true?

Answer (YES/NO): NO